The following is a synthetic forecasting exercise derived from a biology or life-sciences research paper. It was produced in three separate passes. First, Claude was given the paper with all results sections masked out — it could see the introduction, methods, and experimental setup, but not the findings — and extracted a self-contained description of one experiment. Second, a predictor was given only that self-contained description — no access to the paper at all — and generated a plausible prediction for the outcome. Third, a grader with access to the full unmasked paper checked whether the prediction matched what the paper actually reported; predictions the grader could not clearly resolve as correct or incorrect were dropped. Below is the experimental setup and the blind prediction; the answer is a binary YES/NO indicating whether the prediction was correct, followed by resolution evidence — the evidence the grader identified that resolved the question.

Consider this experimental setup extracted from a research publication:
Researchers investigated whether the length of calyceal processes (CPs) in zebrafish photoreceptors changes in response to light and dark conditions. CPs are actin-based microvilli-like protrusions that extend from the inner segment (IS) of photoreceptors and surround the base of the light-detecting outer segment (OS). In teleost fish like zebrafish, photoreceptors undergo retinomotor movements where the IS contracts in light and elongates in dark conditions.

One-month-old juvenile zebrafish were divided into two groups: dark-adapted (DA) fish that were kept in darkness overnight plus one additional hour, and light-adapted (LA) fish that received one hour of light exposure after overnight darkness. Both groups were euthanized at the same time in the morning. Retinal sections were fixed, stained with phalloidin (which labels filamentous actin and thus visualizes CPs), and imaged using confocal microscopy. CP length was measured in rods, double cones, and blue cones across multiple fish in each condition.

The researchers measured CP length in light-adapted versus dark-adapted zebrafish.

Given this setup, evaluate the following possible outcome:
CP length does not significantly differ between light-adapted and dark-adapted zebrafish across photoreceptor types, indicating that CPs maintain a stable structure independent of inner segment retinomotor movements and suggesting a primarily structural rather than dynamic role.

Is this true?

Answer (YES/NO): YES